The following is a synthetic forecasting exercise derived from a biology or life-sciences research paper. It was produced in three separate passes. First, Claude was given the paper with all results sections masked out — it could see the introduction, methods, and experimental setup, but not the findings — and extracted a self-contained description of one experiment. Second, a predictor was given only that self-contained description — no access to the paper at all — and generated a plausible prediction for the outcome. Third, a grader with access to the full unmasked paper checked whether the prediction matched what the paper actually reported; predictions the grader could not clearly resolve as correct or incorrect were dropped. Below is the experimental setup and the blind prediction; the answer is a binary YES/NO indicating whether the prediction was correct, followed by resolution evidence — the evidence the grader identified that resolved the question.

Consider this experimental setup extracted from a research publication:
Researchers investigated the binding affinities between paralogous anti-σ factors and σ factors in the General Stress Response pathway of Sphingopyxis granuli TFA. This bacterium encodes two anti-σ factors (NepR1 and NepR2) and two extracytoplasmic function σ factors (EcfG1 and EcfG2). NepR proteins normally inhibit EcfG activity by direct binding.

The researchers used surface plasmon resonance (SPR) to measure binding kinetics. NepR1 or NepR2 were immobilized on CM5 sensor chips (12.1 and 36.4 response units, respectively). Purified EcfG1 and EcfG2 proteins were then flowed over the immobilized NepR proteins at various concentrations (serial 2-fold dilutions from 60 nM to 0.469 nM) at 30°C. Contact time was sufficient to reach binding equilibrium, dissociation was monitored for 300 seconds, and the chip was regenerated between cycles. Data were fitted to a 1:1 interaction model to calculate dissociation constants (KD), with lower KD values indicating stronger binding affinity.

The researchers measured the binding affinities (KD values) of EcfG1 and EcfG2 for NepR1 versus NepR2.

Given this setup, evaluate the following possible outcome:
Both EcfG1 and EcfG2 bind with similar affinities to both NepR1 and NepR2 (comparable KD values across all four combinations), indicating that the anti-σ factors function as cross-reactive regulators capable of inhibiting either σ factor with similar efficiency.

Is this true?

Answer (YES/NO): NO